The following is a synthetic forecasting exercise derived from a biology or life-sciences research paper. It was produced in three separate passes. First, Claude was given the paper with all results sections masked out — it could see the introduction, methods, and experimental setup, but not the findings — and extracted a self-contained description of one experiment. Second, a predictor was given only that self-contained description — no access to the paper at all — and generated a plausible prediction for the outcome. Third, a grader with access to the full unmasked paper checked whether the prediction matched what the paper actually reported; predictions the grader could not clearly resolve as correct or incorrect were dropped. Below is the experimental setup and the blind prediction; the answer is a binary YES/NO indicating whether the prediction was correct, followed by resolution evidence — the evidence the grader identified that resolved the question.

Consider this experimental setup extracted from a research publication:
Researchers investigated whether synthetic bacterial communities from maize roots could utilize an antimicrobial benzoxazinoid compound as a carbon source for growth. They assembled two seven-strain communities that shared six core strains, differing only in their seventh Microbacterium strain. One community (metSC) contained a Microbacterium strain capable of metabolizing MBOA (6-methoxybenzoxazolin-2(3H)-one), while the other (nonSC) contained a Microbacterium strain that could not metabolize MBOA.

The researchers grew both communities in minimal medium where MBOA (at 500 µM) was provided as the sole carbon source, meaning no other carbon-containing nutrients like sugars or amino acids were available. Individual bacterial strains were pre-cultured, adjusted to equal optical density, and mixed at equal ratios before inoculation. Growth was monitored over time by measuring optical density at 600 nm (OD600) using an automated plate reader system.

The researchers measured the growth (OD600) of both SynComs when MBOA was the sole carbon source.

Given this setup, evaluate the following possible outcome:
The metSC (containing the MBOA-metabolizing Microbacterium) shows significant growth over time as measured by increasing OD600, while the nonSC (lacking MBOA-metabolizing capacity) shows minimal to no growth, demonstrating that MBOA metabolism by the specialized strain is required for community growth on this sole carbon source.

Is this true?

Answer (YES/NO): YES